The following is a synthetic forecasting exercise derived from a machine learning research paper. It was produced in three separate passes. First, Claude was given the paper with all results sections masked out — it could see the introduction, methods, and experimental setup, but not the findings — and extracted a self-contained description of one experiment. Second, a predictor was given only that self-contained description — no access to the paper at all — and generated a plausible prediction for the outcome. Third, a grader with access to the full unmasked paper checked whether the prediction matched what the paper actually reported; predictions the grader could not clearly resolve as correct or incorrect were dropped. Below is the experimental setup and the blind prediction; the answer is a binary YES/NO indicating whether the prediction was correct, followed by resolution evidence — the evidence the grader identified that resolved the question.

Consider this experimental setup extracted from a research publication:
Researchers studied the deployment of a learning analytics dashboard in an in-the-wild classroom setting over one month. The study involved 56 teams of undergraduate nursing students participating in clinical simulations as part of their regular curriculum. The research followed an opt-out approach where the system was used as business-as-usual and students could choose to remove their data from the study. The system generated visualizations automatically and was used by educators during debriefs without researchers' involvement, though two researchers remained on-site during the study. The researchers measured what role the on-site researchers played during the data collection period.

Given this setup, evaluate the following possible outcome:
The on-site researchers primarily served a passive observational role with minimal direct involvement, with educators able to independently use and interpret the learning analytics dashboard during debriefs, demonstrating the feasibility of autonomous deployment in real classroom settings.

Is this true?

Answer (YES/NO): NO